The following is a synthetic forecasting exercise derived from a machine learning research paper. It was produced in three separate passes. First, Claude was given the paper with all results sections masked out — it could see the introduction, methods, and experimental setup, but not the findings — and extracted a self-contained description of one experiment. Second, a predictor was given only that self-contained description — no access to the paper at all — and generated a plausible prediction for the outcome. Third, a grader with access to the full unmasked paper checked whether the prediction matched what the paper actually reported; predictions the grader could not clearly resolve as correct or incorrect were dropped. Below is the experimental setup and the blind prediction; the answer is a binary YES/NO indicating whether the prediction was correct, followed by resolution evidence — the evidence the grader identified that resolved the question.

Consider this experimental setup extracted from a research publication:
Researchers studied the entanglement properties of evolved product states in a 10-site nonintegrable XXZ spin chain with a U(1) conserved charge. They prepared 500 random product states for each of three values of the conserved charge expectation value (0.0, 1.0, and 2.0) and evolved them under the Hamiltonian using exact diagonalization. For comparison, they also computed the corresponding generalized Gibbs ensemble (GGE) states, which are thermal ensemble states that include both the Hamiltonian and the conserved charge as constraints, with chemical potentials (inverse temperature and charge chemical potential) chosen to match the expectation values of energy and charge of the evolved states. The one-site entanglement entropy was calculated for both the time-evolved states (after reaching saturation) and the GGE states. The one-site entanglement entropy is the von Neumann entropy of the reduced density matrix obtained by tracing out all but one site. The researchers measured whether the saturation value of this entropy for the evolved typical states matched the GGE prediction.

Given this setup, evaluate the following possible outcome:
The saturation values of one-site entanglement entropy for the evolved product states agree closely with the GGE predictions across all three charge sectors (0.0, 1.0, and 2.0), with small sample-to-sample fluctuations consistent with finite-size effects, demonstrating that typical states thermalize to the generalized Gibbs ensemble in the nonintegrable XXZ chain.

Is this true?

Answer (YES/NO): NO